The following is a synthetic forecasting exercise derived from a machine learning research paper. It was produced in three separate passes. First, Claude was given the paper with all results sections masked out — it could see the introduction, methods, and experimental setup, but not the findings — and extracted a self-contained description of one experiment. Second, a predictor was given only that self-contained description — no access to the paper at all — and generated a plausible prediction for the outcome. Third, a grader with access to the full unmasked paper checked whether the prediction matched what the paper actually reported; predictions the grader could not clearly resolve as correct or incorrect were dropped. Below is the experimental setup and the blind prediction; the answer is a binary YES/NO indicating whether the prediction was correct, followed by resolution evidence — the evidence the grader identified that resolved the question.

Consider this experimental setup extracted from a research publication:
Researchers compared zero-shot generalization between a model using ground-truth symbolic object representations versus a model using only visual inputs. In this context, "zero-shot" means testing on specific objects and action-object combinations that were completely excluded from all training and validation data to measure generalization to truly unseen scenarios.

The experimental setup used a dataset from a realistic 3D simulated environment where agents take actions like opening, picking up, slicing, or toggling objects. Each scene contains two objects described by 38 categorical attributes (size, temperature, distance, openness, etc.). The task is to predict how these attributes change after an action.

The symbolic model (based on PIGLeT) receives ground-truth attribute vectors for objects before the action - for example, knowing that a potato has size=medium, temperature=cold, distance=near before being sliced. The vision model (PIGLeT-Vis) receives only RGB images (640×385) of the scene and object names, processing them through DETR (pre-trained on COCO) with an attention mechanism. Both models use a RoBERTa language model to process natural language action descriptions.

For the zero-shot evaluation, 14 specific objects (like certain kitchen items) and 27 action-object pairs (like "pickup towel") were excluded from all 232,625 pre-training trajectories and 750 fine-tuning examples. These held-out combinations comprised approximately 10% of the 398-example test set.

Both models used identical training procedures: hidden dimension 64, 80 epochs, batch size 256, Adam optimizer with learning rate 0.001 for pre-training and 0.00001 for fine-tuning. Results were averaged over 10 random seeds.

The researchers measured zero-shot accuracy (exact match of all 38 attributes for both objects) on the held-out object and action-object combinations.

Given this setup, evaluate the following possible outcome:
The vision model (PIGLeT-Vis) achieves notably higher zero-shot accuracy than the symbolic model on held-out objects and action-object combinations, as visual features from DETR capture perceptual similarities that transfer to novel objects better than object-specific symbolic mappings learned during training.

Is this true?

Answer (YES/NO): NO